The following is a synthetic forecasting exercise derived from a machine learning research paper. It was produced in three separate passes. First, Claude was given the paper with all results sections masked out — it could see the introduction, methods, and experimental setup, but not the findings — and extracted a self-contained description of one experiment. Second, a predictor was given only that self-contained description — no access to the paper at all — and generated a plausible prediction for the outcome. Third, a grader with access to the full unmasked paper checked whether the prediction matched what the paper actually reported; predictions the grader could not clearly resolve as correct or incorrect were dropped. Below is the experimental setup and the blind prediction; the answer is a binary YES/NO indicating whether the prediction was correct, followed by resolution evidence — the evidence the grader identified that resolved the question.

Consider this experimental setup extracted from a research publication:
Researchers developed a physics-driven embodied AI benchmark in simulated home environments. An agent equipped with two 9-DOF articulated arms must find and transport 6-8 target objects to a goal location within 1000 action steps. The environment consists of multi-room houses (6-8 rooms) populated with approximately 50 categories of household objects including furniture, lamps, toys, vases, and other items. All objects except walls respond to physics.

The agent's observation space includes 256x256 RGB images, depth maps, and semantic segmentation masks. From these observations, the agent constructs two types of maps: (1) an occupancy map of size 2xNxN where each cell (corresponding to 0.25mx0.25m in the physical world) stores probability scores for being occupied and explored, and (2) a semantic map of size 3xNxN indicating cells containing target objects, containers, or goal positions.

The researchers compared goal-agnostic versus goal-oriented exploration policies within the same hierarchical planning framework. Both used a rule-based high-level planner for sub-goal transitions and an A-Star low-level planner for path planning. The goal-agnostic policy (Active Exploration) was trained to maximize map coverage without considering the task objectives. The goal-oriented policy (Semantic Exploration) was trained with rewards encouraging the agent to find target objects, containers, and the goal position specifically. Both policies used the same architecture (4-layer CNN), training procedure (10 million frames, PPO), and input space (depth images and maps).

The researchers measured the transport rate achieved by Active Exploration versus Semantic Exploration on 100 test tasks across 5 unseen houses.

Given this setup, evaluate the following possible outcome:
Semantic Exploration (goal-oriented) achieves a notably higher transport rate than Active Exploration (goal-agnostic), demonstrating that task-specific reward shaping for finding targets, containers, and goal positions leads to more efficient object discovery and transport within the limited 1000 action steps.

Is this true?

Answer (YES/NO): NO